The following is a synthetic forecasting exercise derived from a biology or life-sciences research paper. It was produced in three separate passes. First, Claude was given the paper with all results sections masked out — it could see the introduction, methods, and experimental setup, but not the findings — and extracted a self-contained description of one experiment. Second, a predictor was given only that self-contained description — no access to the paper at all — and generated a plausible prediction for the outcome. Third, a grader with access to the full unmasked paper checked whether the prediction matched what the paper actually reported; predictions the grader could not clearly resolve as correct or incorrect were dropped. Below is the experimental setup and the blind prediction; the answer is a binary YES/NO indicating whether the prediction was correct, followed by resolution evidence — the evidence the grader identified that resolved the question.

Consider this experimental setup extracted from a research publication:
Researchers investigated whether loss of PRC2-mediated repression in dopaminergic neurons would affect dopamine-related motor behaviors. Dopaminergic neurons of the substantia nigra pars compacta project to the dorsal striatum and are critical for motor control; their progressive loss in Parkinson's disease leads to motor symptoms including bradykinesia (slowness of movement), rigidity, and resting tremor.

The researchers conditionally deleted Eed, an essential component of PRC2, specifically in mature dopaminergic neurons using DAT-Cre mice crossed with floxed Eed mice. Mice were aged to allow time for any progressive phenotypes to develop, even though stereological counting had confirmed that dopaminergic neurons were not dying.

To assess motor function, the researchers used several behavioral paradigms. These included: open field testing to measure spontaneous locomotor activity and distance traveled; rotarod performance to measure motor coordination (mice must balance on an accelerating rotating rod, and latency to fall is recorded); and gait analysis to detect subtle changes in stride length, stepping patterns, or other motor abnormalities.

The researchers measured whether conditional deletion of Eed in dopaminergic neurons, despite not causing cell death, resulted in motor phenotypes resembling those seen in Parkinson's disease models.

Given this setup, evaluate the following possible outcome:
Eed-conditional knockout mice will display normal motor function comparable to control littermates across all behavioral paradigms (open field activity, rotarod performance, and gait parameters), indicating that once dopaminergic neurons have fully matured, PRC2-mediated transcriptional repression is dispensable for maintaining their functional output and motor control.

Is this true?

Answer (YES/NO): NO